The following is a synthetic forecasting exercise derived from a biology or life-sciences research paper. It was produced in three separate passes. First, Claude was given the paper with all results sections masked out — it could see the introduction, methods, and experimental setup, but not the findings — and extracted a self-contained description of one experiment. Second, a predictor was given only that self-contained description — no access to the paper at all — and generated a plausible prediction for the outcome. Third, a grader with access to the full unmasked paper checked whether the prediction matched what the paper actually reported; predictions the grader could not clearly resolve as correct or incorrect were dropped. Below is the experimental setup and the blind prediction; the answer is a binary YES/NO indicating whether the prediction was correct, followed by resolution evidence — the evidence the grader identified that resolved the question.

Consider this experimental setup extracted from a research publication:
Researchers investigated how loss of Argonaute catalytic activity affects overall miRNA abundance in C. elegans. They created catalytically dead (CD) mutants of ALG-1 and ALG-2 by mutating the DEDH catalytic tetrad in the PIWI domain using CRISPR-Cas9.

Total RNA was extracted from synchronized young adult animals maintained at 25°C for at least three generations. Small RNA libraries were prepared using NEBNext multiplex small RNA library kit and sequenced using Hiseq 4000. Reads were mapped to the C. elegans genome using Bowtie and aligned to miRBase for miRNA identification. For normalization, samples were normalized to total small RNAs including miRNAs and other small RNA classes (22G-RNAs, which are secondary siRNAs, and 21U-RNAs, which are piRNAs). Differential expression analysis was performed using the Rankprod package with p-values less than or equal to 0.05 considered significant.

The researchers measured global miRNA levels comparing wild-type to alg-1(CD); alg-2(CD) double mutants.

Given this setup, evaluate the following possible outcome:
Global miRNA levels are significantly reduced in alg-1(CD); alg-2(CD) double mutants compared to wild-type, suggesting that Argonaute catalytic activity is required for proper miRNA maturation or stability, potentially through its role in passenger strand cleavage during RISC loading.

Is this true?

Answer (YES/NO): NO